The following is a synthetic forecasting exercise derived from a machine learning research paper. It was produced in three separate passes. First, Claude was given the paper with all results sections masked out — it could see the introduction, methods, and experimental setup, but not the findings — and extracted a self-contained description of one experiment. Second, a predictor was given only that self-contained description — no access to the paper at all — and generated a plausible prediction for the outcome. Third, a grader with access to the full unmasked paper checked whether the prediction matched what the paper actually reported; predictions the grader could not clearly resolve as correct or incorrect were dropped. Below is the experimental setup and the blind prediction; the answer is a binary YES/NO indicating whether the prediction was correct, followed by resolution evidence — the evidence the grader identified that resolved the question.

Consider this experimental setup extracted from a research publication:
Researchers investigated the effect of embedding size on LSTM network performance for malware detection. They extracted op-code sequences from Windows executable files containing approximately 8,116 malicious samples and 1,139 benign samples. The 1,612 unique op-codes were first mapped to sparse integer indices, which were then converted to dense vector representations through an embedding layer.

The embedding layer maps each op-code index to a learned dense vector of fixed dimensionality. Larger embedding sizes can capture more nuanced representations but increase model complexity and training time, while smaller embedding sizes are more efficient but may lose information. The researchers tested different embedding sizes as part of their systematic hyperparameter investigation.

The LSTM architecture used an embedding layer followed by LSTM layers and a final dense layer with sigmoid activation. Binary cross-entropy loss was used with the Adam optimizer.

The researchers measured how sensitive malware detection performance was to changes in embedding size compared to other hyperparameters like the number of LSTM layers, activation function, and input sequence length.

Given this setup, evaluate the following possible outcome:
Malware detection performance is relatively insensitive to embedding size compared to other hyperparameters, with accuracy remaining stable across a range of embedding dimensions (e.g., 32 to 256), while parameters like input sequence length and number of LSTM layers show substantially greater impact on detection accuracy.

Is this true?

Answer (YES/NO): YES